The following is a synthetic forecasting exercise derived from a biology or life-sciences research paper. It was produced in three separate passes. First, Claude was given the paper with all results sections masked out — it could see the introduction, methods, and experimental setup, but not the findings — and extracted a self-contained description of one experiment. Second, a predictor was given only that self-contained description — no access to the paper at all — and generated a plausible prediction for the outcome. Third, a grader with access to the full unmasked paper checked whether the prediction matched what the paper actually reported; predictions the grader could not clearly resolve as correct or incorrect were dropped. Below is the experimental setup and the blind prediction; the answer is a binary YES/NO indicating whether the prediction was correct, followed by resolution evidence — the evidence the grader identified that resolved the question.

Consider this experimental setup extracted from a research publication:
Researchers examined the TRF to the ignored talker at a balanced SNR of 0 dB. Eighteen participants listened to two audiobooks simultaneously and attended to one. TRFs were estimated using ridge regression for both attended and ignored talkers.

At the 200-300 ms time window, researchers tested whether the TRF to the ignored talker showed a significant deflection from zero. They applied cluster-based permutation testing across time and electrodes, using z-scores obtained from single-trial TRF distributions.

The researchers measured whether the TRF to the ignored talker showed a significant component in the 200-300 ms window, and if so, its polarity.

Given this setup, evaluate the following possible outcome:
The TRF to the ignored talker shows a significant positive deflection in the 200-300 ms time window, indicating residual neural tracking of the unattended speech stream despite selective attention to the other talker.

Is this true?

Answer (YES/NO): NO